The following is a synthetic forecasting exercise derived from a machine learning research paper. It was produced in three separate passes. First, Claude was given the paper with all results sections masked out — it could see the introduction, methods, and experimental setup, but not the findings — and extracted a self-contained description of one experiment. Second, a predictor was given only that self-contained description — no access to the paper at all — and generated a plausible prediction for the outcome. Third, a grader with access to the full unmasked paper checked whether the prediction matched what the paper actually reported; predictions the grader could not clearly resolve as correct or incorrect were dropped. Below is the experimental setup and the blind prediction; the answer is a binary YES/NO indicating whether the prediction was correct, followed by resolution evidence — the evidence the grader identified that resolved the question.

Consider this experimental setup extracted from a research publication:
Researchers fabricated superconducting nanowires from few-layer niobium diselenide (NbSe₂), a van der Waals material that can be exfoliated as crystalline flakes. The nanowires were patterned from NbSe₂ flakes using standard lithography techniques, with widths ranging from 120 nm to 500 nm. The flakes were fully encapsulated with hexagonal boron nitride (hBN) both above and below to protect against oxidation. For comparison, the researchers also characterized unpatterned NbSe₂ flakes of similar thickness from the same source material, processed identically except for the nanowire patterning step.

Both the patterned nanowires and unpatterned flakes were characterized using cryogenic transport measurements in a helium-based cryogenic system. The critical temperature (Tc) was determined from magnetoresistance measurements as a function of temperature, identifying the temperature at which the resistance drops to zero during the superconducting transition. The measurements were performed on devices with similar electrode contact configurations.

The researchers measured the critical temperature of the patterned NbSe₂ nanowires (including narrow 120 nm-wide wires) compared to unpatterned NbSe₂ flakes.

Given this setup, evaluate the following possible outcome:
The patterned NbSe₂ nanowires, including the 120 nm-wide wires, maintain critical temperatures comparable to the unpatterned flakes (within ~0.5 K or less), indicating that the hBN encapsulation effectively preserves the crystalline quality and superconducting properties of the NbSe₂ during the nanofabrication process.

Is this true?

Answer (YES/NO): YES